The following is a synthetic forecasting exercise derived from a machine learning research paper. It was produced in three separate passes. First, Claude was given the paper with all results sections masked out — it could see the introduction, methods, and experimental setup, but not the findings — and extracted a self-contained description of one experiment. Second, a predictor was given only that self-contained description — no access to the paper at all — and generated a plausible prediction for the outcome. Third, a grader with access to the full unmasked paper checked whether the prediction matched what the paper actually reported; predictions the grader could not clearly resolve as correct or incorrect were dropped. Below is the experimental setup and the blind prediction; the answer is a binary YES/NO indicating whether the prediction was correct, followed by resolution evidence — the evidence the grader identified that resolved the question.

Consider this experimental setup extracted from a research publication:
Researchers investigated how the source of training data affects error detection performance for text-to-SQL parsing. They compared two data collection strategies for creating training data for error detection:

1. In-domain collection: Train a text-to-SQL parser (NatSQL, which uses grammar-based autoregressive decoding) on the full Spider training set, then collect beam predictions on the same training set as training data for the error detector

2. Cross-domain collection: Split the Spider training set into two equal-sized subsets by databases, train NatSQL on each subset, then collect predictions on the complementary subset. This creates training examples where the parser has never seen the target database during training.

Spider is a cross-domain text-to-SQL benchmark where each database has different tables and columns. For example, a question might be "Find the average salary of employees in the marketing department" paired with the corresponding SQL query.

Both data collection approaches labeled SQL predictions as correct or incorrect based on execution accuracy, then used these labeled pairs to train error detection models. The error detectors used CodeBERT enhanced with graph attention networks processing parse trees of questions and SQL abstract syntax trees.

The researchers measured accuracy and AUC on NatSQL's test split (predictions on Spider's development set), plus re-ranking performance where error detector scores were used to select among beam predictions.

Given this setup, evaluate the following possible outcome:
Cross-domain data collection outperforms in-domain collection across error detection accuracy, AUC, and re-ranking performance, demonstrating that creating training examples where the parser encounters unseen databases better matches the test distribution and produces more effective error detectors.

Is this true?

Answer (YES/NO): YES